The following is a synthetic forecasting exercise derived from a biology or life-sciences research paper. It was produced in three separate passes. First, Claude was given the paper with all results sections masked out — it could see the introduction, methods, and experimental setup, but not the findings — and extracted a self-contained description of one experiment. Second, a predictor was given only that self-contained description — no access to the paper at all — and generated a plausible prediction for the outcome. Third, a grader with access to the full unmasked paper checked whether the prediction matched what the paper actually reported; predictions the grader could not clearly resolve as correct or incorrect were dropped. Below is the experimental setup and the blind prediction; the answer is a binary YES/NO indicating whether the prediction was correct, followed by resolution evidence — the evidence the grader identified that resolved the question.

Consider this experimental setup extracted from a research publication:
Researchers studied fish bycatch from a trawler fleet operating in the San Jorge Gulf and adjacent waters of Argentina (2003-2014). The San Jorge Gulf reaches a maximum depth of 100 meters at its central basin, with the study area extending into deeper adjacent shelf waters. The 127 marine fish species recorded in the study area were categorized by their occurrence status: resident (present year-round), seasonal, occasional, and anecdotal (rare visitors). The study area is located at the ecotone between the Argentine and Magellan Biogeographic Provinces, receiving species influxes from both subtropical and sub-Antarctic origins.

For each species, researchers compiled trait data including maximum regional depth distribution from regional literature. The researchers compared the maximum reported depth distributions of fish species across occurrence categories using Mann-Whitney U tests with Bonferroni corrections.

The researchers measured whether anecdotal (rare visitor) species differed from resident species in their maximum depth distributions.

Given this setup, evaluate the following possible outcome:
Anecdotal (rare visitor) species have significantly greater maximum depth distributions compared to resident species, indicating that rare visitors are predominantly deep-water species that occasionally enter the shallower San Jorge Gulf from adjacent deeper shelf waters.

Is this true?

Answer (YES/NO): YES